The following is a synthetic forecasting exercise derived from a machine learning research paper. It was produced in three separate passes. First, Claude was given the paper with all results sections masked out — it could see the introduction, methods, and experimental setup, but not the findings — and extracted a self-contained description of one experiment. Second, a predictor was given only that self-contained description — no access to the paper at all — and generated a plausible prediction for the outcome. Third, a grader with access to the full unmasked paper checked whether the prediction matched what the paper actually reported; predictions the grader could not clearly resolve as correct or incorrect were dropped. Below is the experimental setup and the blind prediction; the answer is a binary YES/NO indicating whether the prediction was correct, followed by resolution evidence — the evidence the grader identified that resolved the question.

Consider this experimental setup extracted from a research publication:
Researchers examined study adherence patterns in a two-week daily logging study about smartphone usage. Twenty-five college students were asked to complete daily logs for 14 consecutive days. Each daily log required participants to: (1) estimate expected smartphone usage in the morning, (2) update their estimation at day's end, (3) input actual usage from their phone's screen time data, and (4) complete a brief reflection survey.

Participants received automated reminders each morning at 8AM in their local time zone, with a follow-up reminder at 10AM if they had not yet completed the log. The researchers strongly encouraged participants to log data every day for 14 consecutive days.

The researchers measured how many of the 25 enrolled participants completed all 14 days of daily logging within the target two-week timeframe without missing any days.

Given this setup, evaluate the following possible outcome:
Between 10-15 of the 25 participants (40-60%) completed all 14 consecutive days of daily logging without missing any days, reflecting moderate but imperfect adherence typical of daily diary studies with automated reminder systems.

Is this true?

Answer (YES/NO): NO